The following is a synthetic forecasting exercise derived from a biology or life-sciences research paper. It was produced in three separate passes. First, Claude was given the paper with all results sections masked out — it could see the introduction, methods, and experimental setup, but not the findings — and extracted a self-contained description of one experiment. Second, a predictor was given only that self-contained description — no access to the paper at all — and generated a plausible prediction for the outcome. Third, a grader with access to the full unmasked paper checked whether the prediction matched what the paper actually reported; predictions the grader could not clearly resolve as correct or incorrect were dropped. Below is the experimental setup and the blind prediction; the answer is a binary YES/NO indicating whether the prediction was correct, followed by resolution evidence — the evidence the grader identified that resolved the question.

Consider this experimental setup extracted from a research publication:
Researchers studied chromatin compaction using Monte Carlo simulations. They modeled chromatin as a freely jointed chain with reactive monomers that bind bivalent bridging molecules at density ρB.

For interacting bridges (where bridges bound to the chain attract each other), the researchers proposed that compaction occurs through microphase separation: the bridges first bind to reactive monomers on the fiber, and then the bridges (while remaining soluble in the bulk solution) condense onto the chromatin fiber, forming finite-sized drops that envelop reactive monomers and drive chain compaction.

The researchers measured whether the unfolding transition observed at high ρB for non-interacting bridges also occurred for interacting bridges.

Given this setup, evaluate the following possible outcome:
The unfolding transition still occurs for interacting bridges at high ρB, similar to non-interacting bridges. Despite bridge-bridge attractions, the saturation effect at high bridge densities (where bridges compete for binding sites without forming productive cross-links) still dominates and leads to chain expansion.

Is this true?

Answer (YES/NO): NO